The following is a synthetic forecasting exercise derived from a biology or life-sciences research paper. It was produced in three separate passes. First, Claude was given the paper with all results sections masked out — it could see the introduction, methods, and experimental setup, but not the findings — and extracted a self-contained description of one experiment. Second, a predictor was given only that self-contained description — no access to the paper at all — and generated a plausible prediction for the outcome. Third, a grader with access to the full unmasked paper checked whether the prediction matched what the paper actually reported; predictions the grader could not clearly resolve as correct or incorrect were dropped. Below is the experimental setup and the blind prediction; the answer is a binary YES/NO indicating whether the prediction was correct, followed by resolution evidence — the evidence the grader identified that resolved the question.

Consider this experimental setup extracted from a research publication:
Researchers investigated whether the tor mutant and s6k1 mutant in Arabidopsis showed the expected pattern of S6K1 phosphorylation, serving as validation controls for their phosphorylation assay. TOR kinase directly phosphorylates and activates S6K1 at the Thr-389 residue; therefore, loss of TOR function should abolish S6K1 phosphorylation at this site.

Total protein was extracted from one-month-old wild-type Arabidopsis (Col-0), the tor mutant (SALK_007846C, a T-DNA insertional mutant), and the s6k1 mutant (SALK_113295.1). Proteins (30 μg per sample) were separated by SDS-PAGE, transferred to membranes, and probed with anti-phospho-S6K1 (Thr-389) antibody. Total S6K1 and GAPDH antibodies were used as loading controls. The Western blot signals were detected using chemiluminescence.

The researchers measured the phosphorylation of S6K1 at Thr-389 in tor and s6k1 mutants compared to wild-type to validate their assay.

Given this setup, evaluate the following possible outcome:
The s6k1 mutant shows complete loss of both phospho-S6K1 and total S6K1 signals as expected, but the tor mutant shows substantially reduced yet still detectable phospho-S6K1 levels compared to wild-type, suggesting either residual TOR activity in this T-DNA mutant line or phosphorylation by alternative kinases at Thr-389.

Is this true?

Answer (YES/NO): NO